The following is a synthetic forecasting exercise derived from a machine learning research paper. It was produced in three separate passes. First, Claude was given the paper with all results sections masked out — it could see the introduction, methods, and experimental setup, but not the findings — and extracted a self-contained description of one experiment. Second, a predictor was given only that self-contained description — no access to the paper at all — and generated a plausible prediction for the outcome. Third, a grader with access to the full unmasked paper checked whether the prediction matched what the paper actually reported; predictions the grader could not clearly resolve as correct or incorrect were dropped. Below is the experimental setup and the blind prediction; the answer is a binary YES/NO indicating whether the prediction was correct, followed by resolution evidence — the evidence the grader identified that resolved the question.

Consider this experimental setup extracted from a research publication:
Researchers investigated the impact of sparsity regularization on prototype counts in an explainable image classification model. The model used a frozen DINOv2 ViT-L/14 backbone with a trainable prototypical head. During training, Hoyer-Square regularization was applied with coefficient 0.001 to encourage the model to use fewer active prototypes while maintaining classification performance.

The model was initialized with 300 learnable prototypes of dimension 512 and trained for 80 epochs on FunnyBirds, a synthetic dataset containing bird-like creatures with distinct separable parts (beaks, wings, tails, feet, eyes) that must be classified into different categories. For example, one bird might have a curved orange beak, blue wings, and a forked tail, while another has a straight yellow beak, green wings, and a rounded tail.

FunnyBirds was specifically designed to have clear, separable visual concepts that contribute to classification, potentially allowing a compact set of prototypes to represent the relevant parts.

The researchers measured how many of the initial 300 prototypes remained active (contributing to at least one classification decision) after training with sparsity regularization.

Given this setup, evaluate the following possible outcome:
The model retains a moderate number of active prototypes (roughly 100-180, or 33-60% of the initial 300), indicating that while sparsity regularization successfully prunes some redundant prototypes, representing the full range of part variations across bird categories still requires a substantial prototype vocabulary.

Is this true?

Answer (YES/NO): NO